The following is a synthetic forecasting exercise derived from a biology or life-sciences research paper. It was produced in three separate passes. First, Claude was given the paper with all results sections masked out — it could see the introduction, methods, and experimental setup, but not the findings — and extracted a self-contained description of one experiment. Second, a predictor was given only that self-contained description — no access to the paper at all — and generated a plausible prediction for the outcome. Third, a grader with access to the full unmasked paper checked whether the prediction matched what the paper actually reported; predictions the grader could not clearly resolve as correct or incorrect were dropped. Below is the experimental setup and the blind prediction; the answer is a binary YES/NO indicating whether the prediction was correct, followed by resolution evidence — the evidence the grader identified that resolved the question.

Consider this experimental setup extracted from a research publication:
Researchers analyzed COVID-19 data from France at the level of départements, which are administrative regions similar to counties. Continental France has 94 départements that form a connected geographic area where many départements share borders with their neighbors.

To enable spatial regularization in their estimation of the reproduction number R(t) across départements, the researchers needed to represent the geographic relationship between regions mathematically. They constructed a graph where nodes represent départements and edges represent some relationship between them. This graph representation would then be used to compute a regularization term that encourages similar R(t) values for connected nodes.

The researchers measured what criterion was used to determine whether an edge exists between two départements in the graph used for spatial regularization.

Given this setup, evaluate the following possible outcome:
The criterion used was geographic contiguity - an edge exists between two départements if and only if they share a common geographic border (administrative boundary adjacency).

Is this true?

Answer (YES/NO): YES